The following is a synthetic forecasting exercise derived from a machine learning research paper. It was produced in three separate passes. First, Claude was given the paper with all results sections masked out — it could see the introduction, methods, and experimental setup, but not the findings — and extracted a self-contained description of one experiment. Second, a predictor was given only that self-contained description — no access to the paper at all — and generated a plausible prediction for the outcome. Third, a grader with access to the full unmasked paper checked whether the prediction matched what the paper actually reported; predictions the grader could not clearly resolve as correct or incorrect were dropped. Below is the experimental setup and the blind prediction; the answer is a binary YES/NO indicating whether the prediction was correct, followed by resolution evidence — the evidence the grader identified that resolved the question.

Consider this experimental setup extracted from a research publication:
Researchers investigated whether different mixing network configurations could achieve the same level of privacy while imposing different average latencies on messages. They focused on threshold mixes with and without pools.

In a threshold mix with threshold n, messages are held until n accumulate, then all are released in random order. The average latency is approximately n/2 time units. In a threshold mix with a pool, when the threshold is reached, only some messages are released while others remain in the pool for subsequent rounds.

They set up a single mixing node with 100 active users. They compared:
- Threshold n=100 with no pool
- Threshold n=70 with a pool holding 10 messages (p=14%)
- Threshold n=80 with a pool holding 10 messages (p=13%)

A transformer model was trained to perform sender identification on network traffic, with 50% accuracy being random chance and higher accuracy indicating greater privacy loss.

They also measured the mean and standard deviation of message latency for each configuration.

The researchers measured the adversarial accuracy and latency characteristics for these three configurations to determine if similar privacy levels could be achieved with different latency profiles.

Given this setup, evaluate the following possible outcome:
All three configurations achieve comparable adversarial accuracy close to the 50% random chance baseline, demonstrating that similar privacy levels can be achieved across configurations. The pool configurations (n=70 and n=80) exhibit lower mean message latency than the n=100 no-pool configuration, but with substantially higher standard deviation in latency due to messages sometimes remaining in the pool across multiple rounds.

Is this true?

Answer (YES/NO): NO